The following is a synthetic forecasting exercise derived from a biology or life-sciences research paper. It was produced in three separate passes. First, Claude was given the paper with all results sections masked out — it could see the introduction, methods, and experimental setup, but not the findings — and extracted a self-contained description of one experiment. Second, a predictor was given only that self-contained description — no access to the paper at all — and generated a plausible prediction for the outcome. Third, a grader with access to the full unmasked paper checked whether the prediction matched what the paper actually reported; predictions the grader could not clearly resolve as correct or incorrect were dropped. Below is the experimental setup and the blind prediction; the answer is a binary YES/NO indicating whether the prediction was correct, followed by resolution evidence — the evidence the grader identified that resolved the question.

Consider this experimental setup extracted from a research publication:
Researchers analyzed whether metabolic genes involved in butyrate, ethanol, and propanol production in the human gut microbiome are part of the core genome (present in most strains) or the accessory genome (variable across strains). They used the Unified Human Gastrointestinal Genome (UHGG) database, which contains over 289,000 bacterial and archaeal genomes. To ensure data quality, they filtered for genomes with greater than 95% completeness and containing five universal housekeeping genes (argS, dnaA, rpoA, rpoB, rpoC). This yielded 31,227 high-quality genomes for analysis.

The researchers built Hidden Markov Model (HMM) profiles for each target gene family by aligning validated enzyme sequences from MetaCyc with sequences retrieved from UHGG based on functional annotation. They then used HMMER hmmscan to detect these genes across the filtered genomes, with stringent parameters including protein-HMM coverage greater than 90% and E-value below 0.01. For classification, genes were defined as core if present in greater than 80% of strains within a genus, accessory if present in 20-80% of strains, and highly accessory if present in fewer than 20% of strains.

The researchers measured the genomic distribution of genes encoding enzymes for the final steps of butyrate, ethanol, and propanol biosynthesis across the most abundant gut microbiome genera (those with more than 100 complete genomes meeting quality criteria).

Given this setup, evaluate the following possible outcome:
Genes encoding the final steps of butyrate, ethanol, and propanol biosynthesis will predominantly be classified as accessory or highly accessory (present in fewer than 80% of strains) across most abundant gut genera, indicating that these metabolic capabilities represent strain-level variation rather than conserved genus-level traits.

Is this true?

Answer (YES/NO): NO